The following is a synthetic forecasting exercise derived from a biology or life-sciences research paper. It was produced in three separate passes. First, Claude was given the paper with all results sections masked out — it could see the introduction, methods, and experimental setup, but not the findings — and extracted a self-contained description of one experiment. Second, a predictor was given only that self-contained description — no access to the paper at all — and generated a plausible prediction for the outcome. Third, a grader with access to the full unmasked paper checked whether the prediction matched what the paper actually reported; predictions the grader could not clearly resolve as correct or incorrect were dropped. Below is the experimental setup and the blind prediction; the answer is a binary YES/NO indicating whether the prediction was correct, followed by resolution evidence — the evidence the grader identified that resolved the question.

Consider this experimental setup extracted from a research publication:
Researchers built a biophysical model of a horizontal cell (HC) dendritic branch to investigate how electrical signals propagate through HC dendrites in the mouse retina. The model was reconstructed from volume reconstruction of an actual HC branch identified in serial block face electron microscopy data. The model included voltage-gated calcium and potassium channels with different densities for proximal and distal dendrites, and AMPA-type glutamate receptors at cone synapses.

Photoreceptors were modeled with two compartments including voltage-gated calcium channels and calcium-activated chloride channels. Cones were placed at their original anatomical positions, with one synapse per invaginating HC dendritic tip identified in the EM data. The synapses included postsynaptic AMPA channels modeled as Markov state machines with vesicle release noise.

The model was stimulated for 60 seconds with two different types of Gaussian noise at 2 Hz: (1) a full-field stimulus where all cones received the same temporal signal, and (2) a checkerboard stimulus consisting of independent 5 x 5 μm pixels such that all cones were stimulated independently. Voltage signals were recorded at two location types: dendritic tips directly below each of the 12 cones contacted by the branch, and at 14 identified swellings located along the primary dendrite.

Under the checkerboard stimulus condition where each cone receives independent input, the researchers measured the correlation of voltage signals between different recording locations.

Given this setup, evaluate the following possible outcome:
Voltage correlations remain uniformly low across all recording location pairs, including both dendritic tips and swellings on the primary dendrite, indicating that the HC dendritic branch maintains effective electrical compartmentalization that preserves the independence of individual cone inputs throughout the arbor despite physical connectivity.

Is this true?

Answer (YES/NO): NO